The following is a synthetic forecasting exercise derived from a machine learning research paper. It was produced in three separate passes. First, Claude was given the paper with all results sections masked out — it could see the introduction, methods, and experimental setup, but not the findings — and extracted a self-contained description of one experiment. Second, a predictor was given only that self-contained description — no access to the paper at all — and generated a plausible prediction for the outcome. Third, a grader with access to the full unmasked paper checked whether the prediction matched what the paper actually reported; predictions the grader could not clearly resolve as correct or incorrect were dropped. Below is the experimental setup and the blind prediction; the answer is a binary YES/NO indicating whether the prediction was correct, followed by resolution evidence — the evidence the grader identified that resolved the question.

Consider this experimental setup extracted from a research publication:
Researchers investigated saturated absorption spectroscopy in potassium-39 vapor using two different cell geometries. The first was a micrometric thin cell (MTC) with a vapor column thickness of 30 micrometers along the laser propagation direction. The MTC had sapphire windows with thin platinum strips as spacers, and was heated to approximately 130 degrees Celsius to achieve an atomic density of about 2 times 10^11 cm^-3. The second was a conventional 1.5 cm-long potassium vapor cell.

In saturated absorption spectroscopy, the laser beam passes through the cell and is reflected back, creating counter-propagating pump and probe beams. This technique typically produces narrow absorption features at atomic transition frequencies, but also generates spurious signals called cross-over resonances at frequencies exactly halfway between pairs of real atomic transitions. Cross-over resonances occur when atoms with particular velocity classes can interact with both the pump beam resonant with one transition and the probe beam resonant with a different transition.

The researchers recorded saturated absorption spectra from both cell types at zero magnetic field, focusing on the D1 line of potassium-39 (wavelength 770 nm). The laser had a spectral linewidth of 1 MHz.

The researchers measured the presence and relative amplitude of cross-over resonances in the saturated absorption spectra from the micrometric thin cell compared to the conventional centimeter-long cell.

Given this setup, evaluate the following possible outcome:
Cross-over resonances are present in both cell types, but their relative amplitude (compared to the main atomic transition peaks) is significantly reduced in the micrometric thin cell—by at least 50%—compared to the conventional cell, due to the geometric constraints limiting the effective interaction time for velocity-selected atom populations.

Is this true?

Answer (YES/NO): NO